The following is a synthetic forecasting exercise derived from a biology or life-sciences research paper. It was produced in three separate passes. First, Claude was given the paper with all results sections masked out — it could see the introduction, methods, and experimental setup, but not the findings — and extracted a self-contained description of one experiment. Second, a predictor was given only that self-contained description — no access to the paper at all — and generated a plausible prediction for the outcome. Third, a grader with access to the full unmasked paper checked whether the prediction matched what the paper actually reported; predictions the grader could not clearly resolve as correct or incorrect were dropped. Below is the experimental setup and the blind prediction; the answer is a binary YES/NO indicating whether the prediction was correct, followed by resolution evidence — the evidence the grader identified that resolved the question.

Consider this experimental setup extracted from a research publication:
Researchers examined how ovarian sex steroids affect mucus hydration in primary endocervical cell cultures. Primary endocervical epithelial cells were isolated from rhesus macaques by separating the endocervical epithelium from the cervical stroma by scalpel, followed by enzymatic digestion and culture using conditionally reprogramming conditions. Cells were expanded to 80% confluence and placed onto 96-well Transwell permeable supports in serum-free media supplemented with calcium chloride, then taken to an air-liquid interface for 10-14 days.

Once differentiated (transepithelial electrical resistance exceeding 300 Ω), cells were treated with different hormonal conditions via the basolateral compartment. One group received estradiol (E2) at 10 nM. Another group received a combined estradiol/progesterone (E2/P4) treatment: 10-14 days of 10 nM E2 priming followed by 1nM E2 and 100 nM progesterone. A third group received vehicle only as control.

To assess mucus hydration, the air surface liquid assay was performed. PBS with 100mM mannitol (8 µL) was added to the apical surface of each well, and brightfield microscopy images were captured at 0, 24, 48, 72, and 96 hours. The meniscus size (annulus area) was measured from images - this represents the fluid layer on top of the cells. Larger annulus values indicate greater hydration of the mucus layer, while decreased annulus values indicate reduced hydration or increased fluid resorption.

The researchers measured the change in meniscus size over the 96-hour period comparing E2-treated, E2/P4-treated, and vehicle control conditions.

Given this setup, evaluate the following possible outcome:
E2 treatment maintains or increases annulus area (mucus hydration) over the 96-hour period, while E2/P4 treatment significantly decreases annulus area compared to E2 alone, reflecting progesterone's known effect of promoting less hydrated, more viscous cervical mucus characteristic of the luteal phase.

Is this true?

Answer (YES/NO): YES